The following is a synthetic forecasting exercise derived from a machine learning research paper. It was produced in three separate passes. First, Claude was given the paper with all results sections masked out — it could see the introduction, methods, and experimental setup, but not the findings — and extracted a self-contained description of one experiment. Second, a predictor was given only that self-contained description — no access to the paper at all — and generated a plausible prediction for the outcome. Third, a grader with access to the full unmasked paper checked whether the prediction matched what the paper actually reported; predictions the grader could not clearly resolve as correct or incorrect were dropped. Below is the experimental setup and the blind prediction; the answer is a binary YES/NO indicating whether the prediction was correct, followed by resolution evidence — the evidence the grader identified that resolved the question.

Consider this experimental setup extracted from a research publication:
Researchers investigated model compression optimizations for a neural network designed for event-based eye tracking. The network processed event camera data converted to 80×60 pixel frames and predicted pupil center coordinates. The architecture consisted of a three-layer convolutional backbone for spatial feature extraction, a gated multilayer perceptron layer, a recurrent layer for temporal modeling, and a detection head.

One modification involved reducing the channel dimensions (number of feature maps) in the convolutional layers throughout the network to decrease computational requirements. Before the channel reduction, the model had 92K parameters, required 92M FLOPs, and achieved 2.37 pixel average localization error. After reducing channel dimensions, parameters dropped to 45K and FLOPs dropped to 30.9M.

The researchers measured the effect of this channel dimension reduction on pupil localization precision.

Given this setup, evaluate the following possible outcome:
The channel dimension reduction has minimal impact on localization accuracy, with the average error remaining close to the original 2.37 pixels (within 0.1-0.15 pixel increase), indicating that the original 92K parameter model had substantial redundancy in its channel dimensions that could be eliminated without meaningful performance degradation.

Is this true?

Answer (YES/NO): NO